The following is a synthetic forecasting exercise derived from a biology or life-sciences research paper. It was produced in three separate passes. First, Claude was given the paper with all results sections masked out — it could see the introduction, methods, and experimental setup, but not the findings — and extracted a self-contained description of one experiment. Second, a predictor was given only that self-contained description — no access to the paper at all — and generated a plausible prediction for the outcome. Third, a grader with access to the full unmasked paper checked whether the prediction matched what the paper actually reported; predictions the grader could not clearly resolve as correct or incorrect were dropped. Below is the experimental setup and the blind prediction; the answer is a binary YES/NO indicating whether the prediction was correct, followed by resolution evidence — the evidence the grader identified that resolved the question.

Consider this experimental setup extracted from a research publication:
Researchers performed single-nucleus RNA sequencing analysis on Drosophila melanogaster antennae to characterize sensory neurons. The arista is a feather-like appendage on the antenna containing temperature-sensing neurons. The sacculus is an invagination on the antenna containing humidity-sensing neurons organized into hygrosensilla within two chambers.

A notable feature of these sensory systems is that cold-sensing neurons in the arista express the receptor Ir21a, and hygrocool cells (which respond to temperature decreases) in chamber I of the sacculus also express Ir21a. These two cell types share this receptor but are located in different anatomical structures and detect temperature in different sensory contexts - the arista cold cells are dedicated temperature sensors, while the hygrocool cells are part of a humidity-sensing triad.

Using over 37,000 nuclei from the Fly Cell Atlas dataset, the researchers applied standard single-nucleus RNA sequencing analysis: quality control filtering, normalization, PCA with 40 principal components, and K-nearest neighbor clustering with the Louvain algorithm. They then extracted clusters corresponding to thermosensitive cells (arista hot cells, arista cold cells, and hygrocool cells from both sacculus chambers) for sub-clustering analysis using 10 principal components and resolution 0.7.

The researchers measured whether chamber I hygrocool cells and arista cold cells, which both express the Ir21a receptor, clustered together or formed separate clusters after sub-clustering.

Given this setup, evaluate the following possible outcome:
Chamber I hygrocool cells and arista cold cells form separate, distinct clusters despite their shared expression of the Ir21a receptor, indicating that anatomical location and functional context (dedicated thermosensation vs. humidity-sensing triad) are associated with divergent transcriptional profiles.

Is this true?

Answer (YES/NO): YES